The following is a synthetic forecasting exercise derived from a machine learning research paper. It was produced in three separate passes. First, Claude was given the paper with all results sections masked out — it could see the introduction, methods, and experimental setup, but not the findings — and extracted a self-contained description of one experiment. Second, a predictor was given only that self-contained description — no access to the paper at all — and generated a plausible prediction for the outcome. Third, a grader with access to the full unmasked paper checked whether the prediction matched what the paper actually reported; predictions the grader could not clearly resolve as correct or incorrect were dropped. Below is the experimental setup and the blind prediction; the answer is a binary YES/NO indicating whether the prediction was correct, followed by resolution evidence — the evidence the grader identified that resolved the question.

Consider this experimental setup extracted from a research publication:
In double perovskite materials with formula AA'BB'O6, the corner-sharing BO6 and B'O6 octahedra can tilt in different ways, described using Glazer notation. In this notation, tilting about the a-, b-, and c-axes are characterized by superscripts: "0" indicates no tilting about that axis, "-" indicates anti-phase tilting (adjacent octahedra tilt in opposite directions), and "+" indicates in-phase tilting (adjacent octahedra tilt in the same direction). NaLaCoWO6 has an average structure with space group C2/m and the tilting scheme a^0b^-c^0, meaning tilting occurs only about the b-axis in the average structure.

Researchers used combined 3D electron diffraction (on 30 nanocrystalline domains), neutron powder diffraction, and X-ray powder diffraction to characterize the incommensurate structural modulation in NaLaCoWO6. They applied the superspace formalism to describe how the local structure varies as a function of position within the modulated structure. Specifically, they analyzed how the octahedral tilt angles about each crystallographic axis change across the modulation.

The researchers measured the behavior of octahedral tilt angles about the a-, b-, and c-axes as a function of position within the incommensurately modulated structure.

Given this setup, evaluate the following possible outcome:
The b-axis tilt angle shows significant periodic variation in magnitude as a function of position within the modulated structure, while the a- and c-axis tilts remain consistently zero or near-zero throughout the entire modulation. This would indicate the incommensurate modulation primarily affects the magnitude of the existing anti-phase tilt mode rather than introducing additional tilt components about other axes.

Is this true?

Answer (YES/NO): NO